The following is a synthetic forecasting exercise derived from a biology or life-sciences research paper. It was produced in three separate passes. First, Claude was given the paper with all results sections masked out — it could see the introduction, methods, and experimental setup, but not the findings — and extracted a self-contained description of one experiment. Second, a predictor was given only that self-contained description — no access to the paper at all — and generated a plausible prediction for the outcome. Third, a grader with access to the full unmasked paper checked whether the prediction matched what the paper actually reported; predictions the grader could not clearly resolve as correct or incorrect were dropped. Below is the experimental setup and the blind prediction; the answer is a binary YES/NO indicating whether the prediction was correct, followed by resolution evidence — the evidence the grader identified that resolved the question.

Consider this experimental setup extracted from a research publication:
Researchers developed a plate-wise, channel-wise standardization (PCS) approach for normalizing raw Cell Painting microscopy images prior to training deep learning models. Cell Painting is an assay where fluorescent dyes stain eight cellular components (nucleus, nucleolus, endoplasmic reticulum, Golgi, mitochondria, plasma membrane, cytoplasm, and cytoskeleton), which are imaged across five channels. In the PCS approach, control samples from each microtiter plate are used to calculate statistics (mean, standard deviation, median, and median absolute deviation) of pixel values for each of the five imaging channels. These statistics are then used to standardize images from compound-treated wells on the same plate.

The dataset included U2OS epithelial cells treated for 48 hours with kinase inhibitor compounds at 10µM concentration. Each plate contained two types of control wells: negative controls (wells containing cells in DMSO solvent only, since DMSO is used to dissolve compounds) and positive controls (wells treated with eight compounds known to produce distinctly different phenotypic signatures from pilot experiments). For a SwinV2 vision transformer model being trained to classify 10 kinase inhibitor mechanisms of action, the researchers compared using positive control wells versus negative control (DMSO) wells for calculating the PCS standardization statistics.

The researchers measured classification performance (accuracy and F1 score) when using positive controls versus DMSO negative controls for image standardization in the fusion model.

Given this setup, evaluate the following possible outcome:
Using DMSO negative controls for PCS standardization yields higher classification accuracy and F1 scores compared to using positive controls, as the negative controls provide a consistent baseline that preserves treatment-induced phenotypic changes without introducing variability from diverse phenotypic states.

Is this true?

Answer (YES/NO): NO